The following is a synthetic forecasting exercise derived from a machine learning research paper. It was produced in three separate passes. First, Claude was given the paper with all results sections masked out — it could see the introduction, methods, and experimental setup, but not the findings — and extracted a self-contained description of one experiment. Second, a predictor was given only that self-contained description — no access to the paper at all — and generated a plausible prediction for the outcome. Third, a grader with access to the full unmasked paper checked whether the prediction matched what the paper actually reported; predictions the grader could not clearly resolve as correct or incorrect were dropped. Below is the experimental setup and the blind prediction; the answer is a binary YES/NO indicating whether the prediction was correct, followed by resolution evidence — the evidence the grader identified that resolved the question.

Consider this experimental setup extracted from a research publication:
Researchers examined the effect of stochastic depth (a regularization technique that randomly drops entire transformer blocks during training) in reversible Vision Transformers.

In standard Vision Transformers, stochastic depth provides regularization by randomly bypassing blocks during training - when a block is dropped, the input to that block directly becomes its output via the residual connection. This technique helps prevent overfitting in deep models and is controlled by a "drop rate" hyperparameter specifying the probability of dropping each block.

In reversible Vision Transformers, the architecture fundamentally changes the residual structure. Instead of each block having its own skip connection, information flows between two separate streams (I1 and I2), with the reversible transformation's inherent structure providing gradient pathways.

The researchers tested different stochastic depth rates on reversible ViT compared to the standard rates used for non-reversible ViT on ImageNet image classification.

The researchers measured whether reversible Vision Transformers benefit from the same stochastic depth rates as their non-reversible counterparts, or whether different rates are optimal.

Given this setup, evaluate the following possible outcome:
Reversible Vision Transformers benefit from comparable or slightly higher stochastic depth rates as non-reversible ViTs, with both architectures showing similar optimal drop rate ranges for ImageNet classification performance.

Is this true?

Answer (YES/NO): YES